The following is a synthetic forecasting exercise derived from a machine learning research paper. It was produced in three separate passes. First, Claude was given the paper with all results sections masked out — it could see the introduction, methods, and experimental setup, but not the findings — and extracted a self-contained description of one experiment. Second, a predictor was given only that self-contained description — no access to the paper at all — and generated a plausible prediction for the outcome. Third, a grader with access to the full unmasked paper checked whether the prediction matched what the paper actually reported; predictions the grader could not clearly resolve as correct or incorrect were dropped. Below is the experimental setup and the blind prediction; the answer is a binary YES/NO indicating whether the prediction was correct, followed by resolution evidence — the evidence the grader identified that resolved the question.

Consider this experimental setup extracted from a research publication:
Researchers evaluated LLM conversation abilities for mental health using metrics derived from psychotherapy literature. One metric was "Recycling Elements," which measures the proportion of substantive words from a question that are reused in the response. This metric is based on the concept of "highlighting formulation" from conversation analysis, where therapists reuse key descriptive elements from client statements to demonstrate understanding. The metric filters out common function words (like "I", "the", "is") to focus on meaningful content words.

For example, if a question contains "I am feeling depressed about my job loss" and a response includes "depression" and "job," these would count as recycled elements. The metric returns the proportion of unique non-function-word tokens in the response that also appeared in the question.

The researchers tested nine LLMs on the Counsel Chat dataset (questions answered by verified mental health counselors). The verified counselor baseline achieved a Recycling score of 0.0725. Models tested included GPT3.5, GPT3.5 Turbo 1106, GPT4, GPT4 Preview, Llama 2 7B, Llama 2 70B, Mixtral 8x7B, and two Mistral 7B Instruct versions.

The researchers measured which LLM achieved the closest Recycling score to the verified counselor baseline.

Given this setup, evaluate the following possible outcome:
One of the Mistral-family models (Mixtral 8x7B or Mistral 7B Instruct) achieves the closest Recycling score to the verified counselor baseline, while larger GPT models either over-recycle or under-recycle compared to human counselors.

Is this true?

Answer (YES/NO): NO